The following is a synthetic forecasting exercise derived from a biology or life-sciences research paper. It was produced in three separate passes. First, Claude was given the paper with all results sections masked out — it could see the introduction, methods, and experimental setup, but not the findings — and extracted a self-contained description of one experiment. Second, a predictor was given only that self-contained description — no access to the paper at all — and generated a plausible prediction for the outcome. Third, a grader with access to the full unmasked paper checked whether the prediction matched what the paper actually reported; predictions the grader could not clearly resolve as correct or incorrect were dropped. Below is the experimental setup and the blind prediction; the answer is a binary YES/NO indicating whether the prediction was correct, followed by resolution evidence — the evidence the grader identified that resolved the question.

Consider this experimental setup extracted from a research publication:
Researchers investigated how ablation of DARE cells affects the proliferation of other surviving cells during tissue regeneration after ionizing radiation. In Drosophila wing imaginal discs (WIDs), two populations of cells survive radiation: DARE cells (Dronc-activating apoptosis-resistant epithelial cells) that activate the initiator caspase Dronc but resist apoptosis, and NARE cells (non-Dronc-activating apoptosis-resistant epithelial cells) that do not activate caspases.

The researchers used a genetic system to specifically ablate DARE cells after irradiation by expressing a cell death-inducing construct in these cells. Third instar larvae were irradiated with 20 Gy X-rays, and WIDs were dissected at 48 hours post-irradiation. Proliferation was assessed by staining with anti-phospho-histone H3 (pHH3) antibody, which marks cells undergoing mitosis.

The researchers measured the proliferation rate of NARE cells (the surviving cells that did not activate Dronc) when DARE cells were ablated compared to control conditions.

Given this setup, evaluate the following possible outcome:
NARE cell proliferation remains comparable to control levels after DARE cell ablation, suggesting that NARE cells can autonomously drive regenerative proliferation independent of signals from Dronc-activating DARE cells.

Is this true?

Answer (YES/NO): NO